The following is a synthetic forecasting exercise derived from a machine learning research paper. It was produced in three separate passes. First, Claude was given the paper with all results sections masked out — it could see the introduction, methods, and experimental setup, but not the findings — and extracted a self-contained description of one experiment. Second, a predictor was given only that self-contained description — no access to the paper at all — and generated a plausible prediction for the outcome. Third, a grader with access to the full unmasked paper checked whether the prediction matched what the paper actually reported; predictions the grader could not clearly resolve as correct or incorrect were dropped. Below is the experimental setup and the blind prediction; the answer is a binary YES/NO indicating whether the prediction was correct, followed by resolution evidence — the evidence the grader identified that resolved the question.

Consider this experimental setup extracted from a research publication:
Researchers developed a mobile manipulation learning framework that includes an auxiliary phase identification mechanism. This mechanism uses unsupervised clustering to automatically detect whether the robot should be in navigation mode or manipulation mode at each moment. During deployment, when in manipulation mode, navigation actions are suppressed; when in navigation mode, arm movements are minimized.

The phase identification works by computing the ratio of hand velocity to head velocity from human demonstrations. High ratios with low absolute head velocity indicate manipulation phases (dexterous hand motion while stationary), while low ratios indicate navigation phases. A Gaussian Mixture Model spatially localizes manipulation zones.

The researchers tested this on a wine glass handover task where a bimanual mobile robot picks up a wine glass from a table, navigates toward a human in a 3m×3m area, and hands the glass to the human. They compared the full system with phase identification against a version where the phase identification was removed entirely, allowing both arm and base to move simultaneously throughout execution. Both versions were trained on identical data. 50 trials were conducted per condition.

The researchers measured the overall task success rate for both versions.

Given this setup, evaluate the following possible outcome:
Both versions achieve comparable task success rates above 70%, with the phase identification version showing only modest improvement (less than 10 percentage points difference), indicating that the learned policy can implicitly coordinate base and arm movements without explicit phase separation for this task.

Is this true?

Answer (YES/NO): NO